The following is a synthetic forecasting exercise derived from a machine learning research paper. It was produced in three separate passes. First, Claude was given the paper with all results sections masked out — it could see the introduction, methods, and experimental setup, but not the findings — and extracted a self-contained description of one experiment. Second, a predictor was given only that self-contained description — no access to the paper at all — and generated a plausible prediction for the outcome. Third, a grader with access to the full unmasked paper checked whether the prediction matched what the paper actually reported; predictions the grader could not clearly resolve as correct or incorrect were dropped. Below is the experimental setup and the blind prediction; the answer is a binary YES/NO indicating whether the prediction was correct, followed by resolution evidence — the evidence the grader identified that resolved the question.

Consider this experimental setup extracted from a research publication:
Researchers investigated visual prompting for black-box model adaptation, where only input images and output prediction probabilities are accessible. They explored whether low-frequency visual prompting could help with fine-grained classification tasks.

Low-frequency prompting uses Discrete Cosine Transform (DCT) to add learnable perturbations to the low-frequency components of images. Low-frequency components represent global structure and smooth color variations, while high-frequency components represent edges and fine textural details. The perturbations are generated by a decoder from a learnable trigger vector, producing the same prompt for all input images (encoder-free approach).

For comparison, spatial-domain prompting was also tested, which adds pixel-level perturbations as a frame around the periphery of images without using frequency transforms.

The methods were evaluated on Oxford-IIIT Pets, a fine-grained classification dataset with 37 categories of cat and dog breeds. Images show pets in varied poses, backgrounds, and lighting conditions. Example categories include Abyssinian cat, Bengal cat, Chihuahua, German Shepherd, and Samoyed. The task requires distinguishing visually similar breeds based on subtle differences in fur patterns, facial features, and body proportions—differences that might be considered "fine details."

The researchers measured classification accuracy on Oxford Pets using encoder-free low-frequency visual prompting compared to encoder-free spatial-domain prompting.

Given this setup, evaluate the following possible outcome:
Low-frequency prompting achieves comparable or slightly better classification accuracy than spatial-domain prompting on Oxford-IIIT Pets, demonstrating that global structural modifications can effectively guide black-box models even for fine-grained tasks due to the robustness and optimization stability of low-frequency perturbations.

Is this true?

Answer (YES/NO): YES